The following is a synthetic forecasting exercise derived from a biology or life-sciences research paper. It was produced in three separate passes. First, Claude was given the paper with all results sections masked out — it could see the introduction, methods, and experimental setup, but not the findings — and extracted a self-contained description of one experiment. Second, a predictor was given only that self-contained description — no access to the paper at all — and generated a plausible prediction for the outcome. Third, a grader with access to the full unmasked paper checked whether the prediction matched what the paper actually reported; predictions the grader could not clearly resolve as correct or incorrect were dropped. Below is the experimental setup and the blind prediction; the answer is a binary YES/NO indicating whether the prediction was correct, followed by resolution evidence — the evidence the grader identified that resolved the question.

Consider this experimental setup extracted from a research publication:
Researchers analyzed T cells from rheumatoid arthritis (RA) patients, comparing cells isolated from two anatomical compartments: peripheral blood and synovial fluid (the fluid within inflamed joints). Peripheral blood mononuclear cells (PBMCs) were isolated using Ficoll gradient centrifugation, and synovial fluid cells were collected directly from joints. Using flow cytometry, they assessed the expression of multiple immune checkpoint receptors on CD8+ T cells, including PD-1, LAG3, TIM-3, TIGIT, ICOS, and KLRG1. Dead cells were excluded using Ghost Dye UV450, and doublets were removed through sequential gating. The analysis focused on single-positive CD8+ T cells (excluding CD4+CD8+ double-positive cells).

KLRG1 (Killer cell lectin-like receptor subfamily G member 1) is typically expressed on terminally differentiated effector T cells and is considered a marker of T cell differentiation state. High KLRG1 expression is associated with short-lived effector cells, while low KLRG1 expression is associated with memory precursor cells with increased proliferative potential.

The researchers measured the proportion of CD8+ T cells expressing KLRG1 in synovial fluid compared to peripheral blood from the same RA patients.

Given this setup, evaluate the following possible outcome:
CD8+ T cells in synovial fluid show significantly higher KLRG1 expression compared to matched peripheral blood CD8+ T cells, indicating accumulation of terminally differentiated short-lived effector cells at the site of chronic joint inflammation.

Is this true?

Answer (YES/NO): NO